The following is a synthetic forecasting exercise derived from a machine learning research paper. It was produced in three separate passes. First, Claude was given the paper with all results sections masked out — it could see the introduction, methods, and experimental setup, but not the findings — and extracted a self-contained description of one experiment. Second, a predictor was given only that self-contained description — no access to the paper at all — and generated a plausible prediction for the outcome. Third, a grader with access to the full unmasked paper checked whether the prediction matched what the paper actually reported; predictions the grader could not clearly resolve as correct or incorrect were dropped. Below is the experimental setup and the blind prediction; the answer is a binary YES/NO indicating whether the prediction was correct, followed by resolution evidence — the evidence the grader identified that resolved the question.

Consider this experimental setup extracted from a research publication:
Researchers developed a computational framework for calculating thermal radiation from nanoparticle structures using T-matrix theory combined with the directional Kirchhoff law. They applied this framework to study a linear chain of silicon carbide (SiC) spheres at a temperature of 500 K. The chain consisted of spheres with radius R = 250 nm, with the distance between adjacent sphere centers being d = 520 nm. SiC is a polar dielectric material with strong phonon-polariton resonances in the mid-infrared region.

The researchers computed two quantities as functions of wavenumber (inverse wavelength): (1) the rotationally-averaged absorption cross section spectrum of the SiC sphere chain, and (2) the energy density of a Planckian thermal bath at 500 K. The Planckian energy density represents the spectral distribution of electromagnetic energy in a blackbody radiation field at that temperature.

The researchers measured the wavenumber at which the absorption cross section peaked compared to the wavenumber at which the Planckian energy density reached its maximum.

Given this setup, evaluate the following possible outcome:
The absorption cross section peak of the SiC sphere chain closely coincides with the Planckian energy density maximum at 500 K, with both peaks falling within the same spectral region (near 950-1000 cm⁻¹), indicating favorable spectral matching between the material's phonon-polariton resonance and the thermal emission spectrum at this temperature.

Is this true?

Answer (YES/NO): NO